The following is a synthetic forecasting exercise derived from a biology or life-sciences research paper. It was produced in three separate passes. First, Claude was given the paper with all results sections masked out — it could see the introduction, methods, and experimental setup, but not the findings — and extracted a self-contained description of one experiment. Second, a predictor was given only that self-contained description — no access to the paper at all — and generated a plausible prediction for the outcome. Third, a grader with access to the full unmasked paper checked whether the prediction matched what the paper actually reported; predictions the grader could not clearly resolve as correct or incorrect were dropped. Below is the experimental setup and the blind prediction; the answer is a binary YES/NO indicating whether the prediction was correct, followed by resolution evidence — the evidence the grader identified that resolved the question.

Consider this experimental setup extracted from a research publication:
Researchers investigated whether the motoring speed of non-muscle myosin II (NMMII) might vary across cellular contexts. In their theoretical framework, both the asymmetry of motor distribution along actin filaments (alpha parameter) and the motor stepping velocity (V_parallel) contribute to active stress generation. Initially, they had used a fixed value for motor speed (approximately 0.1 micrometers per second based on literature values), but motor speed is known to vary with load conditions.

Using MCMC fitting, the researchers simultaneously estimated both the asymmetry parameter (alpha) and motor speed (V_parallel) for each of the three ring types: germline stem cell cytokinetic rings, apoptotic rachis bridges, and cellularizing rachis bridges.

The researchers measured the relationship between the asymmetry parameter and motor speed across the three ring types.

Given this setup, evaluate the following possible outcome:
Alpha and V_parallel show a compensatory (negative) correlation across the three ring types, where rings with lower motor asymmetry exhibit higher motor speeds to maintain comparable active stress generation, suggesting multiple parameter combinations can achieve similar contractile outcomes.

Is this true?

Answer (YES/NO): NO